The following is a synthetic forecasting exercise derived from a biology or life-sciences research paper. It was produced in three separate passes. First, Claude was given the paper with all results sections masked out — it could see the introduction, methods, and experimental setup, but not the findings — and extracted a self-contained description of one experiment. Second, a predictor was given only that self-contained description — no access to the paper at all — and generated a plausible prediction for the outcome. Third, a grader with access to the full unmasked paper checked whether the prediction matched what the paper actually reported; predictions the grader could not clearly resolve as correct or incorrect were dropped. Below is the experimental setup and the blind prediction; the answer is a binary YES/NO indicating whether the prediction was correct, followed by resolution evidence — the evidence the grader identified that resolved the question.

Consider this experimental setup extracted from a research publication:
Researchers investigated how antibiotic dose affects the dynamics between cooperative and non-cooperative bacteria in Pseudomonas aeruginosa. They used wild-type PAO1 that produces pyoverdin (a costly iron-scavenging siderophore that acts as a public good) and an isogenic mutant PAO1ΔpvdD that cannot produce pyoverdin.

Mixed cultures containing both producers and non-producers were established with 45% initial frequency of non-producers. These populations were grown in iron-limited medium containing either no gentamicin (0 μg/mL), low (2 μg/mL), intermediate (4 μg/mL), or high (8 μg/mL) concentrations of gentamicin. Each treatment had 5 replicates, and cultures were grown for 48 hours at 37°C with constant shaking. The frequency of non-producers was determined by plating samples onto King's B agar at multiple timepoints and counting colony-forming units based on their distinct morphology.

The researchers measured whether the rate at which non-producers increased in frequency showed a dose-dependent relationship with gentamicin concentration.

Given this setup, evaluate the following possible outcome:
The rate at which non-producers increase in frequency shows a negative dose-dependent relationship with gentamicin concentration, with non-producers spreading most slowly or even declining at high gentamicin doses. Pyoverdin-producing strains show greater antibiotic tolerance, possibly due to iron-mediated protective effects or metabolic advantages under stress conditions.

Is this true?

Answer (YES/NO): NO